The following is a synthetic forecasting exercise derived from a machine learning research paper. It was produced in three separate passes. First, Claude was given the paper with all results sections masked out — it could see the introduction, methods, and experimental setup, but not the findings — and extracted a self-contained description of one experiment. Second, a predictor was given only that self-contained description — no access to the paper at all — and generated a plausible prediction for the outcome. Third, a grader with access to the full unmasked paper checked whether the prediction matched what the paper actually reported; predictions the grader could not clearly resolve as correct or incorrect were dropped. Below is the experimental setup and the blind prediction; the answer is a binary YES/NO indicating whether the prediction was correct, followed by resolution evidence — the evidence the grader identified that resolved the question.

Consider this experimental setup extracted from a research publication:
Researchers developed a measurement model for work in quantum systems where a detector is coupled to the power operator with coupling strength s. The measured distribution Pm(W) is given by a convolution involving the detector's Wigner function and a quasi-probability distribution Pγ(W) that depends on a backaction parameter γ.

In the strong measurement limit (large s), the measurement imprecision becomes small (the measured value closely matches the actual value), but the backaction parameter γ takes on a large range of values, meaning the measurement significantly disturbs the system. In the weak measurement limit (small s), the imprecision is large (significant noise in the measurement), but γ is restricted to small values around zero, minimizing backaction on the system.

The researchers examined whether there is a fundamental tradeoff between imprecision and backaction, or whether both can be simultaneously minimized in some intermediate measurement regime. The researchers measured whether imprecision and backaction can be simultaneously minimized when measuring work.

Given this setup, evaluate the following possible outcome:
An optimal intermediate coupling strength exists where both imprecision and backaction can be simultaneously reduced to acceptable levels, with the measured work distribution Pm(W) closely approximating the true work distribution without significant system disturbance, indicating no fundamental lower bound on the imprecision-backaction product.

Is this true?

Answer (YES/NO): NO